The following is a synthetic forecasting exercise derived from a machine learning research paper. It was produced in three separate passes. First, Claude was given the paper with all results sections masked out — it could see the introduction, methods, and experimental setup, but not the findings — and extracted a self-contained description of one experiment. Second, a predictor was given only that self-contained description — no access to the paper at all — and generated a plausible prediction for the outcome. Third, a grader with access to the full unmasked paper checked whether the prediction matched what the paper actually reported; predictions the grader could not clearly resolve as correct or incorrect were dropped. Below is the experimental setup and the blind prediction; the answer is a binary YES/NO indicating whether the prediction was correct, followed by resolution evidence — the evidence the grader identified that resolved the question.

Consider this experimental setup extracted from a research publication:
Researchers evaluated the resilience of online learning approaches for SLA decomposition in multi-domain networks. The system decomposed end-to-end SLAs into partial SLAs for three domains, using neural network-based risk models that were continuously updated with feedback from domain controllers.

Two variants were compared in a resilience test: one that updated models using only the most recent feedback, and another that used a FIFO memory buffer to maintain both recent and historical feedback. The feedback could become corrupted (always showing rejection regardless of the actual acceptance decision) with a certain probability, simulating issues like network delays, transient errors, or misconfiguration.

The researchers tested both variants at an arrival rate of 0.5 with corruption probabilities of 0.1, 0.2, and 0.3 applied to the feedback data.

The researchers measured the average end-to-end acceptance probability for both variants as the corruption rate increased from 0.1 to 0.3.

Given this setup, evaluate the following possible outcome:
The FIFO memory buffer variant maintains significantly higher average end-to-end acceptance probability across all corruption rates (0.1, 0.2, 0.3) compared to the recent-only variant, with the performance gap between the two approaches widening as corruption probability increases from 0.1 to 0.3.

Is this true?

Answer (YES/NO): YES